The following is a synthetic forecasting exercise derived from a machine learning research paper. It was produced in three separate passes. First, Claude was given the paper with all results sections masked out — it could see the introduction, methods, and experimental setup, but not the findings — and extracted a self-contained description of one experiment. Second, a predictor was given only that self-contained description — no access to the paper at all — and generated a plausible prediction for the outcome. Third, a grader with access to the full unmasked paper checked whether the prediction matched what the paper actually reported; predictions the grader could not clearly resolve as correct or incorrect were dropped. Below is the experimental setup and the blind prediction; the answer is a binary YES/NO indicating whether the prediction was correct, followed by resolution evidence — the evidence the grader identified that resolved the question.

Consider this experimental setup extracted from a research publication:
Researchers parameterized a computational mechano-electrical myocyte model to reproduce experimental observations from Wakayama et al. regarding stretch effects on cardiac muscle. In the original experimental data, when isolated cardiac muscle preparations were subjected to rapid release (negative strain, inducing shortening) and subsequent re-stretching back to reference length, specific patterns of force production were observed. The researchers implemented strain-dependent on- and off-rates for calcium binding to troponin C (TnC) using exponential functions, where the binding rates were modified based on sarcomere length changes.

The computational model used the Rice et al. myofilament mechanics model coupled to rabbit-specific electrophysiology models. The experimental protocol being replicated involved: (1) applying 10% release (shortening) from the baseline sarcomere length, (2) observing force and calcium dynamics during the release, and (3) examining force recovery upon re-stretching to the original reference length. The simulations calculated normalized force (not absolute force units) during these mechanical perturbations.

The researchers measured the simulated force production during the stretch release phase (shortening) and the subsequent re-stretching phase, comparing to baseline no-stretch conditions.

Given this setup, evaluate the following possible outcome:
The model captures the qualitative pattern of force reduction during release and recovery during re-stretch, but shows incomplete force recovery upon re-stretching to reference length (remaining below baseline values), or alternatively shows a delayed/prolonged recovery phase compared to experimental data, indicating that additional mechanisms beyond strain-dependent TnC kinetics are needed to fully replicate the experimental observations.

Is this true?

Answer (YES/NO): NO